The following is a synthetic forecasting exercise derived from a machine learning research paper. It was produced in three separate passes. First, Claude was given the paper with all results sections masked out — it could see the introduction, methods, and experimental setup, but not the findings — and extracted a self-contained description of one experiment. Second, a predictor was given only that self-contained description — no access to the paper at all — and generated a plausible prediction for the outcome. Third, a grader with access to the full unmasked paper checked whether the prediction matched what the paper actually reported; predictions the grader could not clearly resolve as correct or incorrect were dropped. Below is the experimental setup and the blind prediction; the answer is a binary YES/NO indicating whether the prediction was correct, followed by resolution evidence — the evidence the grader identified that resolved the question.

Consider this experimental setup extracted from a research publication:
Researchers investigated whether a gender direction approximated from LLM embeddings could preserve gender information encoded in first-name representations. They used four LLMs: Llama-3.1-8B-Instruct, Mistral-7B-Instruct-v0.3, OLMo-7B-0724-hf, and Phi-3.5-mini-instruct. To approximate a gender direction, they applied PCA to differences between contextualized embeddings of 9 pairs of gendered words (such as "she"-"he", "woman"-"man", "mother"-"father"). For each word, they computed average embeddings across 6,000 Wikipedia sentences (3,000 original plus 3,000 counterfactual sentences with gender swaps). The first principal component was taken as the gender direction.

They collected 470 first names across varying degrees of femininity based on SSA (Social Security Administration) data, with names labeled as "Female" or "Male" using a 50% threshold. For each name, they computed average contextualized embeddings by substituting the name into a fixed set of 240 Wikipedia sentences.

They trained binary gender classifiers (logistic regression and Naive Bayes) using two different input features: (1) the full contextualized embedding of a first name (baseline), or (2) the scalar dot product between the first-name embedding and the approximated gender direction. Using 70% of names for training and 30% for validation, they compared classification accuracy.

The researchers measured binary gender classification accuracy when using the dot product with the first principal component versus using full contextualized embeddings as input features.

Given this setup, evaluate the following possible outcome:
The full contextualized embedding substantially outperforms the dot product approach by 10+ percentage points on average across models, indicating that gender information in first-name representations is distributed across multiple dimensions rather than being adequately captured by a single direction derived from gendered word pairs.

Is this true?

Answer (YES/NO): NO